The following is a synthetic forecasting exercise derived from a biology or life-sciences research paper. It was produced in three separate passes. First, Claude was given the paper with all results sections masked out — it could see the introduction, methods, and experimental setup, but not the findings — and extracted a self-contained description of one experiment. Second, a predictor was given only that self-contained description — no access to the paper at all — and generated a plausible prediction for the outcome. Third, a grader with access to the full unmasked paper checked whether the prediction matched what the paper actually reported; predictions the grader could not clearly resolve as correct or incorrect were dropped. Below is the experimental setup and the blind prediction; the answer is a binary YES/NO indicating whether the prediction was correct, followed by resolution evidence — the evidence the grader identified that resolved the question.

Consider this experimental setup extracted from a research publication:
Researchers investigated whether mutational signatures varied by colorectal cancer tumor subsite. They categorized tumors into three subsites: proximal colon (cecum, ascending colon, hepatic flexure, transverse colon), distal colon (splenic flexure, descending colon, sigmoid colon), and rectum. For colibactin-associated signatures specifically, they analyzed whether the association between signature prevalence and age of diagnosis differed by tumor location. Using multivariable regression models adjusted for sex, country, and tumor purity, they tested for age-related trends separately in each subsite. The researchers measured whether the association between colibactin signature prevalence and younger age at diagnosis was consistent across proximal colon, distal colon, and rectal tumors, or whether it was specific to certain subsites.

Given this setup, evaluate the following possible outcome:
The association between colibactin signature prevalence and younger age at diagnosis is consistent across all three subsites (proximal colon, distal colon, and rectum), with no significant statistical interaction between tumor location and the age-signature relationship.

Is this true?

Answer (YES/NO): NO